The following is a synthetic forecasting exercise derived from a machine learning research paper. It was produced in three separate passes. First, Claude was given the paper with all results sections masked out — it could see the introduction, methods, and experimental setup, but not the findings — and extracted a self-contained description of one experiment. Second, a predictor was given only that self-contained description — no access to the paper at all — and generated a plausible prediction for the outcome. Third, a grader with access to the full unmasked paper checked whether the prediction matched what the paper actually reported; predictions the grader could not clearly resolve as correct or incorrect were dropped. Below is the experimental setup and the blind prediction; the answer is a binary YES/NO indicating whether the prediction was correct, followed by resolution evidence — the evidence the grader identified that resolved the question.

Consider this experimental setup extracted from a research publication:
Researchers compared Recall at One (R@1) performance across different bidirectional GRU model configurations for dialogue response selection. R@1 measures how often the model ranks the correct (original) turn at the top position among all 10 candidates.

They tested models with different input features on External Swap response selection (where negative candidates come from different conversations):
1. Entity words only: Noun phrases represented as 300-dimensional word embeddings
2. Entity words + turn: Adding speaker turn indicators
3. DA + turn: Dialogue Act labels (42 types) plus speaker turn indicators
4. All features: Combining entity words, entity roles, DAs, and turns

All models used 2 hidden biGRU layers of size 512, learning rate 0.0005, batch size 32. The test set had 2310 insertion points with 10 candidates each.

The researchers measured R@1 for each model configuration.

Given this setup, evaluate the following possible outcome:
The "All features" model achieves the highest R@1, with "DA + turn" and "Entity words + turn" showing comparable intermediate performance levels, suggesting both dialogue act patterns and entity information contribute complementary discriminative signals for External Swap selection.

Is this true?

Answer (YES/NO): NO